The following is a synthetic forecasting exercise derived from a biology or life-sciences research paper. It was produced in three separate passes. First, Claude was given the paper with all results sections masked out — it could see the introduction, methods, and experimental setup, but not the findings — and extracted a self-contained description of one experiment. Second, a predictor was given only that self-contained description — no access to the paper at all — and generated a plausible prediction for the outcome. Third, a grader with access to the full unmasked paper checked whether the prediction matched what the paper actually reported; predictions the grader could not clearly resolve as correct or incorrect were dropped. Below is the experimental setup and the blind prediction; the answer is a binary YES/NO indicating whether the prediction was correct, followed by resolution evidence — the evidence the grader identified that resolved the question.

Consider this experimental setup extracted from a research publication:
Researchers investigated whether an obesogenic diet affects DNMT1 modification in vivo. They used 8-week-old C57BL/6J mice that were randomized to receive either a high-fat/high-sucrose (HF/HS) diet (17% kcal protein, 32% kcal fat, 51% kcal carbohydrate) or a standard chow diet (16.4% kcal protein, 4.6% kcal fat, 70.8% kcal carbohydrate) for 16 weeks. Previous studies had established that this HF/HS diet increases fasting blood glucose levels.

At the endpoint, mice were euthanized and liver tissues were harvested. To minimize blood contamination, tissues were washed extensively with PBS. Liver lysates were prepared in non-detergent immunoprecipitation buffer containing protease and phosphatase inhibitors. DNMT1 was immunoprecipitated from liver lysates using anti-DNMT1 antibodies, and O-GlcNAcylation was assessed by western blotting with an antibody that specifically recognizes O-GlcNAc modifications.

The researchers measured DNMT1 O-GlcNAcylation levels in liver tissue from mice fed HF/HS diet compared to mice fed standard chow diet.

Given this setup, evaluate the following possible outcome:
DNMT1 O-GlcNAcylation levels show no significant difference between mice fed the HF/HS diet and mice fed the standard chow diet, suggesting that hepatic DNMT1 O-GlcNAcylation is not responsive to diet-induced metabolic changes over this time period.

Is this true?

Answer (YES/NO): NO